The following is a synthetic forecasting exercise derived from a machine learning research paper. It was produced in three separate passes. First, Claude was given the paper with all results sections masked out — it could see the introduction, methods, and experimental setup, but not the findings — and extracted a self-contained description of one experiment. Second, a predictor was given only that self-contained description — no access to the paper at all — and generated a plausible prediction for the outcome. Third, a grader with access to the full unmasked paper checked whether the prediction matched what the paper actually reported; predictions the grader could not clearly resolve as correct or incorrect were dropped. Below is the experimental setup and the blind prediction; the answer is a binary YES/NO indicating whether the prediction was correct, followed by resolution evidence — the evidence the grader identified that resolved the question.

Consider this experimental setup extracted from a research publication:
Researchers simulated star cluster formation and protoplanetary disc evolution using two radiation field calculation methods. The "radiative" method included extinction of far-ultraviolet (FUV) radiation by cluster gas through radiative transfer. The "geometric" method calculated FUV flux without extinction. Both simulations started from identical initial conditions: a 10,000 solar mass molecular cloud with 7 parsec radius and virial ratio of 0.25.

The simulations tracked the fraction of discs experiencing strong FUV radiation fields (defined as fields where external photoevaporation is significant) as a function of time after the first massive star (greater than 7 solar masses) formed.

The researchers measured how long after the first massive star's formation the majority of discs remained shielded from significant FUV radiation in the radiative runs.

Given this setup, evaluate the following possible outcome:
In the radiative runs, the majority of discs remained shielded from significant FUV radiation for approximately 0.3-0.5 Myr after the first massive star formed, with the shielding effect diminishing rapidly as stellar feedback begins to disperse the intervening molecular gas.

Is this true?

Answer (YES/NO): NO